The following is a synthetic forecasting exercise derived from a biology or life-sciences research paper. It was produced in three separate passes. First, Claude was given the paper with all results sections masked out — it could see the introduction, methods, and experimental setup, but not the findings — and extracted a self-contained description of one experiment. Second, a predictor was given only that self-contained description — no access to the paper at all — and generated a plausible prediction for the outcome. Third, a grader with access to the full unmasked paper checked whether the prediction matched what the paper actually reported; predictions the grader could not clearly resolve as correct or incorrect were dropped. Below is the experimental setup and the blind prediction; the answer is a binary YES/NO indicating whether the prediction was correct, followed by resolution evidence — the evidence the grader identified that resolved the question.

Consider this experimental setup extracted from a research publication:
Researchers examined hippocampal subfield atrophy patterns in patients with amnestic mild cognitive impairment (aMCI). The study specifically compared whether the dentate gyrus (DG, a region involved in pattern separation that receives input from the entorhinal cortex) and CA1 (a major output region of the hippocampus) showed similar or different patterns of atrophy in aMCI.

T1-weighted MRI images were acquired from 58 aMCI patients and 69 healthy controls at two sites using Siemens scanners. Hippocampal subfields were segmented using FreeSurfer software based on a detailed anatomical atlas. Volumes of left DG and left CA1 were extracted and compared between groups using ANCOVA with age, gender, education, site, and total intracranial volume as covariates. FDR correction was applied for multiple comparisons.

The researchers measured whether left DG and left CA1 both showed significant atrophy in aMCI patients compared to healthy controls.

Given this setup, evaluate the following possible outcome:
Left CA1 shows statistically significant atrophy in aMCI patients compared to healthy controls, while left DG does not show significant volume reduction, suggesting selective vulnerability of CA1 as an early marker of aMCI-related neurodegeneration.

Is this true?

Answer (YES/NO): NO